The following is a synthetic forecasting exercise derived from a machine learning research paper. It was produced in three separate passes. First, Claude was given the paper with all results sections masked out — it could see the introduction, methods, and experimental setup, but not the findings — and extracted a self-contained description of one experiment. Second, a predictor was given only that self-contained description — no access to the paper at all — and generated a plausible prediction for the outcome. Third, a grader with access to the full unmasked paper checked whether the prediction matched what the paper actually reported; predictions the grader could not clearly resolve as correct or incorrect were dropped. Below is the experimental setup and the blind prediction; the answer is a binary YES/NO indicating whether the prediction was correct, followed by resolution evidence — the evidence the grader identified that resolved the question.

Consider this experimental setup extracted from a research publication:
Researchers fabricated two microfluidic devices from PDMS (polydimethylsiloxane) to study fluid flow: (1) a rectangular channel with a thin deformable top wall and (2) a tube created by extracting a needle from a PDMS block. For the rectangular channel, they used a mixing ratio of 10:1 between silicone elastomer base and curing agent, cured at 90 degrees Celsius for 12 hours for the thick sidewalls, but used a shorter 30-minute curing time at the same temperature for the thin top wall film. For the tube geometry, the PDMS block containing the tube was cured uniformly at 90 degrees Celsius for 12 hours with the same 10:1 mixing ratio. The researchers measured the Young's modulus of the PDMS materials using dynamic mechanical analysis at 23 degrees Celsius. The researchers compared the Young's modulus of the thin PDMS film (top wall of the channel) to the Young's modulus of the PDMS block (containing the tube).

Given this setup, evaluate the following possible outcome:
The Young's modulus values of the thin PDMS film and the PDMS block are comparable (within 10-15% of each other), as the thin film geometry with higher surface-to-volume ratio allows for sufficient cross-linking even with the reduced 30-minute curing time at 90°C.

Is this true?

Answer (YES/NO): NO